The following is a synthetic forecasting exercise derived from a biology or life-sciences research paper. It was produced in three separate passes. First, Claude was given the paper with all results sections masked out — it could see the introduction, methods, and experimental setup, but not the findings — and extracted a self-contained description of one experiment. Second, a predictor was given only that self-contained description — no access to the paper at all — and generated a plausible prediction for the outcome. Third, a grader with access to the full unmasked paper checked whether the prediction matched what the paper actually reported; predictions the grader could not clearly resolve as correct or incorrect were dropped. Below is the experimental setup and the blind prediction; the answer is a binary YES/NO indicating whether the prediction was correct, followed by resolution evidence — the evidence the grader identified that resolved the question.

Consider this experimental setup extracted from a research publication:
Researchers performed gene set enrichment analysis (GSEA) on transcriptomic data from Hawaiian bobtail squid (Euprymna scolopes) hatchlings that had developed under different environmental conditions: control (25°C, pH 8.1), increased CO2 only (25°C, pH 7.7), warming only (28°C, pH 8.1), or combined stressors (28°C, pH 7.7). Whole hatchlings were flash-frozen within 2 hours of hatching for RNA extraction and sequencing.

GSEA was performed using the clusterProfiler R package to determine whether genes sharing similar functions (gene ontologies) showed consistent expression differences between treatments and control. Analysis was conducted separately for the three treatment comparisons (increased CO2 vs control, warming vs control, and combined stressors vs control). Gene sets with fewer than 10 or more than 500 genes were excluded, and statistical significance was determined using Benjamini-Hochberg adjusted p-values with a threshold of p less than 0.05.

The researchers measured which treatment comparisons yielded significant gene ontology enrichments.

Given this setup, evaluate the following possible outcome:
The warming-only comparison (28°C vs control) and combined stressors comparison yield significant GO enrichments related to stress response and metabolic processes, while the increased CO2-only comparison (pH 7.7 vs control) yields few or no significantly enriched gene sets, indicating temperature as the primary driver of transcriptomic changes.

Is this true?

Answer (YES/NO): NO